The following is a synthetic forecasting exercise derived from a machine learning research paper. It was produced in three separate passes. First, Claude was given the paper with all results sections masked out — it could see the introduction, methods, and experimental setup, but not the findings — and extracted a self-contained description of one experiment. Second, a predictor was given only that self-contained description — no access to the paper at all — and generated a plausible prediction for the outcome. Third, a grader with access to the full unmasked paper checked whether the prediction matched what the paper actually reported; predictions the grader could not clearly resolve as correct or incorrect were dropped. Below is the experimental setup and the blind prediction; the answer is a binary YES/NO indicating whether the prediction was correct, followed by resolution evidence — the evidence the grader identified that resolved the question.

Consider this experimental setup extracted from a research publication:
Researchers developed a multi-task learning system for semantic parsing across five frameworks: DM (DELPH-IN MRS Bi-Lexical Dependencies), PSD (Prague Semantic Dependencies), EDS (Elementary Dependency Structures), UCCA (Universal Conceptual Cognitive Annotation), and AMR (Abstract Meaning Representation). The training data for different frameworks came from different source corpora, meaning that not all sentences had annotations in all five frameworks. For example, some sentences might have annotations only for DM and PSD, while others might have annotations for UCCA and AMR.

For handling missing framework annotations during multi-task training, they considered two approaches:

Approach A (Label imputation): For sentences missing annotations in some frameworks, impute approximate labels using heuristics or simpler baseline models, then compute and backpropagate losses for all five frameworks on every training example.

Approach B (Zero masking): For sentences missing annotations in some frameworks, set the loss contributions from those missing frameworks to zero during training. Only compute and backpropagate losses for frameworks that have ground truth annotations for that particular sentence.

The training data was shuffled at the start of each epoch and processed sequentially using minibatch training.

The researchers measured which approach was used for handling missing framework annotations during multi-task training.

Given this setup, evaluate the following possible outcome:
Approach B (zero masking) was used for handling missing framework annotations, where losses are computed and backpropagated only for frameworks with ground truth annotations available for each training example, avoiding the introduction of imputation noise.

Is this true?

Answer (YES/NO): YES